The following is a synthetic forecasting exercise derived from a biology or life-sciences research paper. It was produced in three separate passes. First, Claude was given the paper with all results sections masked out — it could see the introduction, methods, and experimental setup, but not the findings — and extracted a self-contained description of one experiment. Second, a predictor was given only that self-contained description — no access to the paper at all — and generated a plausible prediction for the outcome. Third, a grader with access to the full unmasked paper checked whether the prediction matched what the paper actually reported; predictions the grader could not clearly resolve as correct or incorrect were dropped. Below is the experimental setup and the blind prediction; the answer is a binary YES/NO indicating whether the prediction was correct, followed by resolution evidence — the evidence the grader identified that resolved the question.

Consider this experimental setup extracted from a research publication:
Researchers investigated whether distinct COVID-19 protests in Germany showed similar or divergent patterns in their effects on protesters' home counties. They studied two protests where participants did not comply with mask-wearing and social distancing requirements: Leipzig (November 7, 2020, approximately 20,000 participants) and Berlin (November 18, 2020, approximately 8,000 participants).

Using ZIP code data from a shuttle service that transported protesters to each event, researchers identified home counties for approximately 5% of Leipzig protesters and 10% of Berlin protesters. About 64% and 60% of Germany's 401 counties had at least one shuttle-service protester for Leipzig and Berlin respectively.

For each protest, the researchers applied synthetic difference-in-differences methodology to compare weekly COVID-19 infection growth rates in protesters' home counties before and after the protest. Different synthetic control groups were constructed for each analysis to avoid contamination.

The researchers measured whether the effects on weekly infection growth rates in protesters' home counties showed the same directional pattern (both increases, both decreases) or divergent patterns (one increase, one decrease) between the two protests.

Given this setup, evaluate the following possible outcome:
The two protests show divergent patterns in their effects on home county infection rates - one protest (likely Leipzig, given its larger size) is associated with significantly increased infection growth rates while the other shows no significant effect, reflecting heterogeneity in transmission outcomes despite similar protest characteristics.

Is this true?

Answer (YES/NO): NO